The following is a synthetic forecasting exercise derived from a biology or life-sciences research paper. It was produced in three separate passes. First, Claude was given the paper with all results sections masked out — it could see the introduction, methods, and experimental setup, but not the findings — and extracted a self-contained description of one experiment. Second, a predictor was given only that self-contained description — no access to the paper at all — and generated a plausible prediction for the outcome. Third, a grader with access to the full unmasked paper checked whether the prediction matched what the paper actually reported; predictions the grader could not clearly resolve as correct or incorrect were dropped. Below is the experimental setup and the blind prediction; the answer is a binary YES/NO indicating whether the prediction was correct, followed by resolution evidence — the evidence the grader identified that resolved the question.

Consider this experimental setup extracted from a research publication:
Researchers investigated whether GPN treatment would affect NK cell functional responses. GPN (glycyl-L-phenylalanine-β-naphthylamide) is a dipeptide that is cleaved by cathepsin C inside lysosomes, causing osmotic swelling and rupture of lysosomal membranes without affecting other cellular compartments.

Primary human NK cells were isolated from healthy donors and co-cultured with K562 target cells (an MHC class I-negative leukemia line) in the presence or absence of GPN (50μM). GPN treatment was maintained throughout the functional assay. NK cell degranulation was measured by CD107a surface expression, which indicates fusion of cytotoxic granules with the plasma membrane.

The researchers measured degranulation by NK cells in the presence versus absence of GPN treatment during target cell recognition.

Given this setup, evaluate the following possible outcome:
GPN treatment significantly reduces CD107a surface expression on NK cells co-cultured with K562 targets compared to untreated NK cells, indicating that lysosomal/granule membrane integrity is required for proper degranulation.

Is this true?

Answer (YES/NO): YES